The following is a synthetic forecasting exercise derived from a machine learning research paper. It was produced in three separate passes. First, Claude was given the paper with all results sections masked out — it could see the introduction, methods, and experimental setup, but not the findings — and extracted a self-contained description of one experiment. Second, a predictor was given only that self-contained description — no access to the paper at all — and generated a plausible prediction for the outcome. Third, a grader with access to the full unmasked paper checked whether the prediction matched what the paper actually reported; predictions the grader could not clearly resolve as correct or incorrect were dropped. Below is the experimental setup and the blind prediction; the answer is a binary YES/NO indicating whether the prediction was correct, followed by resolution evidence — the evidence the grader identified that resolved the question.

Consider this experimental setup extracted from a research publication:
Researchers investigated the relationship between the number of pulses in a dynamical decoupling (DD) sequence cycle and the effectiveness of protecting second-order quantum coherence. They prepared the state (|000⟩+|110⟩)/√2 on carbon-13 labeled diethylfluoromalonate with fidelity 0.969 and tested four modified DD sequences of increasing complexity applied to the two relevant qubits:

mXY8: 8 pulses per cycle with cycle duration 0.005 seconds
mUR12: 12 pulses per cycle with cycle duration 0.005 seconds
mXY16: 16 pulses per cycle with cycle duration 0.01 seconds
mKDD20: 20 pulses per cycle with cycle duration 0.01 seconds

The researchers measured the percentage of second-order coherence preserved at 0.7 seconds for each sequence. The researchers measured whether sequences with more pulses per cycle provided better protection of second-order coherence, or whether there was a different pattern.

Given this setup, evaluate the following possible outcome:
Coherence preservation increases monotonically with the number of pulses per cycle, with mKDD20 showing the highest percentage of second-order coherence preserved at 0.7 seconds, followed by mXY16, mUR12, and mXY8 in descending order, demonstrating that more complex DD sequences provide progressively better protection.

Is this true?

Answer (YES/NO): NO